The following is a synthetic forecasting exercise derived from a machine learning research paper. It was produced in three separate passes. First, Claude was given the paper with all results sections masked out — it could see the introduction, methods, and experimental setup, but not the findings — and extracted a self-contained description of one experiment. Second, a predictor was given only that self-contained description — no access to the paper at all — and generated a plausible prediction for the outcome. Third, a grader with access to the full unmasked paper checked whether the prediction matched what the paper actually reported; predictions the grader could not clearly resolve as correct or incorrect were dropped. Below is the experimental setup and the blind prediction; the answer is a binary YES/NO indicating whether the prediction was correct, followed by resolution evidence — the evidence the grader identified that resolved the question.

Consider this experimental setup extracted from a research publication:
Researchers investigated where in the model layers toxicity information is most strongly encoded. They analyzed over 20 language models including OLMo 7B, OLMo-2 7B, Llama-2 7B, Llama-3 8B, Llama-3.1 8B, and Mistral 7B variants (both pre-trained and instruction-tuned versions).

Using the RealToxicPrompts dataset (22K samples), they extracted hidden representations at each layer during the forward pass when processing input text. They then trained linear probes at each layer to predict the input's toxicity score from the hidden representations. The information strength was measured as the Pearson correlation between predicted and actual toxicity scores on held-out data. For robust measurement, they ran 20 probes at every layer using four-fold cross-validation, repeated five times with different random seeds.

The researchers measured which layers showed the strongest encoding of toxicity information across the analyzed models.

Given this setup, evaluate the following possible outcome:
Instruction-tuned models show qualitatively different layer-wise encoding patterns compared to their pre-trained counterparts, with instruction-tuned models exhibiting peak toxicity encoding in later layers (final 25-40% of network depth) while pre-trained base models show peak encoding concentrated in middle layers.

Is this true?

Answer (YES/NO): NO